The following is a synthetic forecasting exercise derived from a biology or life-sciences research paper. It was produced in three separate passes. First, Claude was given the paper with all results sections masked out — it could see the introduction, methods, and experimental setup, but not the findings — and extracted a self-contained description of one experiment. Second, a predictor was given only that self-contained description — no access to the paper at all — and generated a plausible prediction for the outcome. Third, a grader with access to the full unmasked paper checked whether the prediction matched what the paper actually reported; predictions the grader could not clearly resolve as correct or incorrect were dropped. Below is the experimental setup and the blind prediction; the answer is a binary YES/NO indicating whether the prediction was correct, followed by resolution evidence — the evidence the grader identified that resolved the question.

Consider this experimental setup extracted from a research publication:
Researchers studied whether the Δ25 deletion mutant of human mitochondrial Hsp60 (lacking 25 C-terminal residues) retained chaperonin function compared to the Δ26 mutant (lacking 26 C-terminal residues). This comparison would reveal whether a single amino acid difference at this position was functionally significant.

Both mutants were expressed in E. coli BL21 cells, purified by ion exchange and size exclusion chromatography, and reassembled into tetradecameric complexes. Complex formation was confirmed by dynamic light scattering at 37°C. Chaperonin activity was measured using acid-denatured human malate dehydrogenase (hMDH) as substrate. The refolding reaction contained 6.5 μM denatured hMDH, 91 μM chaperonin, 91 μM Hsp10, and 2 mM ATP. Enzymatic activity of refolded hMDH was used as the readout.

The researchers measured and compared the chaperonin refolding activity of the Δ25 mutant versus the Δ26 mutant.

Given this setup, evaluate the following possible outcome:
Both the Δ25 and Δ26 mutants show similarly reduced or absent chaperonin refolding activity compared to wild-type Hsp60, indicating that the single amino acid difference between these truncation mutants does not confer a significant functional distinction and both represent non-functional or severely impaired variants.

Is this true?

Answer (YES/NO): YES